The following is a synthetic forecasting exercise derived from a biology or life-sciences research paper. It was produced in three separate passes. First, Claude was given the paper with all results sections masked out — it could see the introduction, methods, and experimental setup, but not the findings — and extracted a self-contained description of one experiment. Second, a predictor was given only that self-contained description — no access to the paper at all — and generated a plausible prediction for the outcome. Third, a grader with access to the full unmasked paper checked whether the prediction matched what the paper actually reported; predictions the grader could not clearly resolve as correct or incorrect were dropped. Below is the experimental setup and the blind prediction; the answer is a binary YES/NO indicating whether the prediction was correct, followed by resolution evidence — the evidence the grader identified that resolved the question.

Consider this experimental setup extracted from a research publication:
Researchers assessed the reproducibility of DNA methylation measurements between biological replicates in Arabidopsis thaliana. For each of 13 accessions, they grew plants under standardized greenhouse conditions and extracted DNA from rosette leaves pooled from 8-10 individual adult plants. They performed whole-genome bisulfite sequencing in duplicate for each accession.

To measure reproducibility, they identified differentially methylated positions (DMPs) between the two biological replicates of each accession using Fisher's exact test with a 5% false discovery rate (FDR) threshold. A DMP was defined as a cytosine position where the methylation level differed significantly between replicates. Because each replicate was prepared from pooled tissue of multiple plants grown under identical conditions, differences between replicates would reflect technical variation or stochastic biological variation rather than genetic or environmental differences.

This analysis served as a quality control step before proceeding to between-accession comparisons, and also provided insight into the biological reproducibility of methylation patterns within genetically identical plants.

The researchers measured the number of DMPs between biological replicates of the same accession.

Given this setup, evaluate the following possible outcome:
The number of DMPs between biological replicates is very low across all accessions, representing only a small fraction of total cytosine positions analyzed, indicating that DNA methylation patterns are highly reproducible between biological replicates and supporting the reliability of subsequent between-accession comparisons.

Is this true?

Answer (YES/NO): YES